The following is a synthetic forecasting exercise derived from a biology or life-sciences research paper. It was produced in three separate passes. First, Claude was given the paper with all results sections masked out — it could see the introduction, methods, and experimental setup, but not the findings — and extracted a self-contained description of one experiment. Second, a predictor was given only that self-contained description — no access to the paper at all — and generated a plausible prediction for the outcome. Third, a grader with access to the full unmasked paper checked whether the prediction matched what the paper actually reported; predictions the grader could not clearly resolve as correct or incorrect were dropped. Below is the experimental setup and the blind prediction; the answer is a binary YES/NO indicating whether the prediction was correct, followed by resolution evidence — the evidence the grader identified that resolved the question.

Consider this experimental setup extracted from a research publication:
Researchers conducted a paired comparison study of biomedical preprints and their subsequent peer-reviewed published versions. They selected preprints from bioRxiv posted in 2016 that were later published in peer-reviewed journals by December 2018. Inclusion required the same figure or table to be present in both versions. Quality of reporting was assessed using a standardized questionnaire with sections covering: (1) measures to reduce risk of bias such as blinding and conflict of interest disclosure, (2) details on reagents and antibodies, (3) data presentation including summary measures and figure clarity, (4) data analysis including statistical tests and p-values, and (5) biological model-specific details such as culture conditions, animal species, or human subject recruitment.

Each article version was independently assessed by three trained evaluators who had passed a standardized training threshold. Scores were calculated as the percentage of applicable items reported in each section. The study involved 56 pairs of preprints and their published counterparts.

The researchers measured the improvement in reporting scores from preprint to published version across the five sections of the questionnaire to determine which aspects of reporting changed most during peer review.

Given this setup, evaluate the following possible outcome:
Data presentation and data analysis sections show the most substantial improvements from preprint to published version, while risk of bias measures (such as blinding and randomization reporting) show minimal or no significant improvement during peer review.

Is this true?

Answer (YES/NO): NO